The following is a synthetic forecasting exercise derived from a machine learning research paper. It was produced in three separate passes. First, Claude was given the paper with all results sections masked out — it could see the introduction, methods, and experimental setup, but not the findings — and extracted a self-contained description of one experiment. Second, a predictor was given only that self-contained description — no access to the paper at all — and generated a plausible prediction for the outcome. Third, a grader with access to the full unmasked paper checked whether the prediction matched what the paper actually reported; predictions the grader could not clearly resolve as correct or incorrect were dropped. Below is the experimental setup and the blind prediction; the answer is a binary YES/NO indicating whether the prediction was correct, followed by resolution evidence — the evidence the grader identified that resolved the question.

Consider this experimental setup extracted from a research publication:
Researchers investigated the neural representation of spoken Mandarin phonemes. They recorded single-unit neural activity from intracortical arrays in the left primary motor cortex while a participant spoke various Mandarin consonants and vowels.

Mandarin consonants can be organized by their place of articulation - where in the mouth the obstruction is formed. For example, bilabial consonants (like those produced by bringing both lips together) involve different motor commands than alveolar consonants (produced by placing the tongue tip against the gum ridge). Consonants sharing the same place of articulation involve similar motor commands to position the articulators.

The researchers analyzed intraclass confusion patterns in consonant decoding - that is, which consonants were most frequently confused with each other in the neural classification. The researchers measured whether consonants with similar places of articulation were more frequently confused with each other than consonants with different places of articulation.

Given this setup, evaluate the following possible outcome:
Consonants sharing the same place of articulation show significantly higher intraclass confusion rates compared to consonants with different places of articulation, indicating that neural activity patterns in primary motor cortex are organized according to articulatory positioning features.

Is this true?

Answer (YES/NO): YES